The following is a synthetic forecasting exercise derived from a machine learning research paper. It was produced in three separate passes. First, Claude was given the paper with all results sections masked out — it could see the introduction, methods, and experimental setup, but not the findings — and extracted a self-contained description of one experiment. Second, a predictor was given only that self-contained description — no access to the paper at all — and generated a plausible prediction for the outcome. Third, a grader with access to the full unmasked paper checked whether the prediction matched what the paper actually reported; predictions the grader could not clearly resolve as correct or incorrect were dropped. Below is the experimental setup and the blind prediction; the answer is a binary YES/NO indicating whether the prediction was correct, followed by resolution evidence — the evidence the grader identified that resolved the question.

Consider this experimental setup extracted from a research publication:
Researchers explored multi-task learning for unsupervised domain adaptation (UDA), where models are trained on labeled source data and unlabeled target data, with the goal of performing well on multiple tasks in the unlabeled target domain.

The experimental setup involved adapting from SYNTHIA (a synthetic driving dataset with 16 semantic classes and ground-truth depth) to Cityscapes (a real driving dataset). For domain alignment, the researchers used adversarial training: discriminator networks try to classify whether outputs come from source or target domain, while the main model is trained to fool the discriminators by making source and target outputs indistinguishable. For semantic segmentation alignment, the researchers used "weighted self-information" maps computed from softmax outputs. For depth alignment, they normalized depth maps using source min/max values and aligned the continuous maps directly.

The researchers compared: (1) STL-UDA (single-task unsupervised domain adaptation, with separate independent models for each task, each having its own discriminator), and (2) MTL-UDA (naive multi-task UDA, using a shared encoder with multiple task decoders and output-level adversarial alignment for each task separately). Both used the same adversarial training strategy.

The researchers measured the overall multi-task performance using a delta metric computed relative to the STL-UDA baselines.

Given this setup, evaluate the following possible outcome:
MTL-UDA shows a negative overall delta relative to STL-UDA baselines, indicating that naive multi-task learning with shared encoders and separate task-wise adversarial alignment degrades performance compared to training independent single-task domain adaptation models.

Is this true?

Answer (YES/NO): YES